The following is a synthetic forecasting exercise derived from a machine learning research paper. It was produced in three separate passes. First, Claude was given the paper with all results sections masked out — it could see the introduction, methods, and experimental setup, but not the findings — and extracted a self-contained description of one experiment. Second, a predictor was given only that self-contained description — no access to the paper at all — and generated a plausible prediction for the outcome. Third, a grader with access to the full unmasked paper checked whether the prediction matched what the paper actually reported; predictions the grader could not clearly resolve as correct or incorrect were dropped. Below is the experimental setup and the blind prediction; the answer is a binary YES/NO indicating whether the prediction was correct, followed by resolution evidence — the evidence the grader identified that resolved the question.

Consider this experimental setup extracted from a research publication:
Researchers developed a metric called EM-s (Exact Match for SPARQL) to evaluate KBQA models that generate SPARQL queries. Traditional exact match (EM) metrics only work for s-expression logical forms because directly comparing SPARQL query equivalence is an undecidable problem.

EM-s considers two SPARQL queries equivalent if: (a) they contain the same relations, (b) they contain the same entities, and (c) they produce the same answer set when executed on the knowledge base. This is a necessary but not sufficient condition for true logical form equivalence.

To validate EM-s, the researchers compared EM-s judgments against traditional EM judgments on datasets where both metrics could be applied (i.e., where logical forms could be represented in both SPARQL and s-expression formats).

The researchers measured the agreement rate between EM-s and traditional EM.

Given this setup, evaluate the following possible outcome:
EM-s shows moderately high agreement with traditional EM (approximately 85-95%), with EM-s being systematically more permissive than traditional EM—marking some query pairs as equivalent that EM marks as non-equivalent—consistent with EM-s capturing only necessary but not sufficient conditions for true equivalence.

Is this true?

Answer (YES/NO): NO